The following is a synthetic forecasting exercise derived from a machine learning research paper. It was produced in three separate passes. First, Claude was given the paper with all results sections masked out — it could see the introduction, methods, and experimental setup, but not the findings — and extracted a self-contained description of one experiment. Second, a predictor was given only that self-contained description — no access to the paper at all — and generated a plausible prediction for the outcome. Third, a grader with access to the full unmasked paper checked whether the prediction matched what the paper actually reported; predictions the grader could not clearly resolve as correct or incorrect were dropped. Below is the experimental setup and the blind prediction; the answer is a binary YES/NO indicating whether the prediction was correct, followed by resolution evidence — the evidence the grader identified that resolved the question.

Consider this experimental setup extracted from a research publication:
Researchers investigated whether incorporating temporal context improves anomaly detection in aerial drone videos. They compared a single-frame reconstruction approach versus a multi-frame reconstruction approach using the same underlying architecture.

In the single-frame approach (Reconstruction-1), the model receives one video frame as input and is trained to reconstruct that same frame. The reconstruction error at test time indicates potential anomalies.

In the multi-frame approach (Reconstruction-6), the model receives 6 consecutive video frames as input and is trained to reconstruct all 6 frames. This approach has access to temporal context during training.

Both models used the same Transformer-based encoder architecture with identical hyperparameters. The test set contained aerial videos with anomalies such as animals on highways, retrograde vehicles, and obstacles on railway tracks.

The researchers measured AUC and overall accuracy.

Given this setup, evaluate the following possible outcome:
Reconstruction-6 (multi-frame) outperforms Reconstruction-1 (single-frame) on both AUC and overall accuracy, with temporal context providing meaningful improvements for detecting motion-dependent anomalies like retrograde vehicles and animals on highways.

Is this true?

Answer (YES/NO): YES